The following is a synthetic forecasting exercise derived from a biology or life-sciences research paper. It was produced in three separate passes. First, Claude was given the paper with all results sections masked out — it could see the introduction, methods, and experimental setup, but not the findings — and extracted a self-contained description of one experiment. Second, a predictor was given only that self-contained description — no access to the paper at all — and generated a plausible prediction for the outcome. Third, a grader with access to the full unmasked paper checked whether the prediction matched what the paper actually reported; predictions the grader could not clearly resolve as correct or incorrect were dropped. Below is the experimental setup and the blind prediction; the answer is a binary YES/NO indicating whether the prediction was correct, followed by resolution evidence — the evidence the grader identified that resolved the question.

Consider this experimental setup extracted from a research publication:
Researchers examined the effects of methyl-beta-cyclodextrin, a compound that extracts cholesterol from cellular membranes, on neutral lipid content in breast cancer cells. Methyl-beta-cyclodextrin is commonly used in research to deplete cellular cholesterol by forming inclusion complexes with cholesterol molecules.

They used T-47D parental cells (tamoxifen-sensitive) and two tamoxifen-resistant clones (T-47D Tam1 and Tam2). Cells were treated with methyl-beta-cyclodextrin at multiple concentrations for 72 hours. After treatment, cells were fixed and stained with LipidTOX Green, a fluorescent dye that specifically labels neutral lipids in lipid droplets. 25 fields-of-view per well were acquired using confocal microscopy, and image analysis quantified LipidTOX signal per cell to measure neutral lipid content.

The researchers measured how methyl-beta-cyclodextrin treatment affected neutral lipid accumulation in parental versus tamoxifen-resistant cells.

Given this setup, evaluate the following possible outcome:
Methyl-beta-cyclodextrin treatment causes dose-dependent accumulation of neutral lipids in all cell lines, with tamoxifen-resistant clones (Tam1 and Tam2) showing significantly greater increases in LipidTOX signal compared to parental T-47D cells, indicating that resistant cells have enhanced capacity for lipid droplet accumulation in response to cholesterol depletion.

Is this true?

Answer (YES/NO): NO